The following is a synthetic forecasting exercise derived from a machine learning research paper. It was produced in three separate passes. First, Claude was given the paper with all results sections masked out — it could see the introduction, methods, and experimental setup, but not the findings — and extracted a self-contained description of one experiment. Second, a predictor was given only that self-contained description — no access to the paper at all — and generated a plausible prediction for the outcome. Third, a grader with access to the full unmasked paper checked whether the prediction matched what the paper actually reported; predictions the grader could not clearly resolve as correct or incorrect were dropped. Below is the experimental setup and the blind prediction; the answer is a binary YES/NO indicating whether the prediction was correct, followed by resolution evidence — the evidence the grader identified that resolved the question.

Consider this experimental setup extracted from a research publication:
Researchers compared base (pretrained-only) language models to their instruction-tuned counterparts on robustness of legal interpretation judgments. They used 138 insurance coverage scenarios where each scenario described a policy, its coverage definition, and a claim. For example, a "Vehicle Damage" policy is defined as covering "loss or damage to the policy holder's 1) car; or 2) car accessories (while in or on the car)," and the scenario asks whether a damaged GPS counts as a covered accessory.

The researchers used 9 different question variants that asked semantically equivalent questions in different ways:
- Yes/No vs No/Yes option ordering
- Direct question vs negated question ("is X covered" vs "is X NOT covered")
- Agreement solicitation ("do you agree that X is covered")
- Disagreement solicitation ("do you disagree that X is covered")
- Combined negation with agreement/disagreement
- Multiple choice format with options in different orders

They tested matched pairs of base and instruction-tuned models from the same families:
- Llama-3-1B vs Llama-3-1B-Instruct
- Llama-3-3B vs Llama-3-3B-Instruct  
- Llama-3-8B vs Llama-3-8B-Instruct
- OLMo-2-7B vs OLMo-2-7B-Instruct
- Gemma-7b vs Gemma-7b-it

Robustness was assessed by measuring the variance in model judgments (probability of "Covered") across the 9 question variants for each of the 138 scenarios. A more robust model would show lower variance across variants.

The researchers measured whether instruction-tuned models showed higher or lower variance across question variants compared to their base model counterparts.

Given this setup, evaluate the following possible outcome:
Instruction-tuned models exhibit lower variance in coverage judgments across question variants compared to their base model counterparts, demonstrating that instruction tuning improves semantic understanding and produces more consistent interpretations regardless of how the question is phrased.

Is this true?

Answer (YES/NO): NO